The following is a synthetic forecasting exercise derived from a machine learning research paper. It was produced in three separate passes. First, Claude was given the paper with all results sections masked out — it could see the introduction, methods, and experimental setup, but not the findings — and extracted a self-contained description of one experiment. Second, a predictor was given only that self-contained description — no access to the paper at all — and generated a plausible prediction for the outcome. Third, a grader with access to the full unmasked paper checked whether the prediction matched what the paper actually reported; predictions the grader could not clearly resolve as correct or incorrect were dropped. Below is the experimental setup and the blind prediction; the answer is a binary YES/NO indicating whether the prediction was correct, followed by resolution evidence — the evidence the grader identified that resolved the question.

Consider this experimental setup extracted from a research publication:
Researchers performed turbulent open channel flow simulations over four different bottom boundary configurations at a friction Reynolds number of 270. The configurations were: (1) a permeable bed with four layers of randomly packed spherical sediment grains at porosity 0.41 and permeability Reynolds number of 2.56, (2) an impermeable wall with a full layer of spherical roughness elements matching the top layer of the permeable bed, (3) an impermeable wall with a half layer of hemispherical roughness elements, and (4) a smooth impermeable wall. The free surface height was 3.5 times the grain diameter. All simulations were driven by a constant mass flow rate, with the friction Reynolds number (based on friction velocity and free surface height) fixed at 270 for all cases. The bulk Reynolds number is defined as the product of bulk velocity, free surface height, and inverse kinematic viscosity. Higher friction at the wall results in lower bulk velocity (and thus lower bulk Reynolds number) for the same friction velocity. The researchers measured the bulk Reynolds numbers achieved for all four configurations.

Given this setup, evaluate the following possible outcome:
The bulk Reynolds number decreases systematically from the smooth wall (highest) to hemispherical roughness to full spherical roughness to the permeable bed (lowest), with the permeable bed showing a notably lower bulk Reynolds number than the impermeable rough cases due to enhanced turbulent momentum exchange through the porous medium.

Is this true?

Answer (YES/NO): NO